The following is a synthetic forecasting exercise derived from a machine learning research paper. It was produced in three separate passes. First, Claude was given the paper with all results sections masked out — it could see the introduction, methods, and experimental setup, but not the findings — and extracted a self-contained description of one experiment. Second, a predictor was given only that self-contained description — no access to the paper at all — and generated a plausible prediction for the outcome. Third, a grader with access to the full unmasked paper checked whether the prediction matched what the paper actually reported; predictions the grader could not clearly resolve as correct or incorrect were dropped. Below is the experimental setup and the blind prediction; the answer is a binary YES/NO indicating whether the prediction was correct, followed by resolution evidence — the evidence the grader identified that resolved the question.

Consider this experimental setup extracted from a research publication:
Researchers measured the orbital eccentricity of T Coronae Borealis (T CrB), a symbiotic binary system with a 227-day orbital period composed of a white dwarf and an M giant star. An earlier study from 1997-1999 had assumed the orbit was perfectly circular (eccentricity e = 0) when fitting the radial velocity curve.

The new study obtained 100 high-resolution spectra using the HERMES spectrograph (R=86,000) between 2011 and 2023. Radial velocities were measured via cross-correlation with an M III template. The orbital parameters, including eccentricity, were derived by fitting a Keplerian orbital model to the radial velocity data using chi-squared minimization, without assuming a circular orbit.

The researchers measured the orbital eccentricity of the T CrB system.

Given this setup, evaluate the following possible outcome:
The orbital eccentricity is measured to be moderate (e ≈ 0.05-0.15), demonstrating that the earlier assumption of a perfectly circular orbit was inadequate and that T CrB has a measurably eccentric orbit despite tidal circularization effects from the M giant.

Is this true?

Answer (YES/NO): NO